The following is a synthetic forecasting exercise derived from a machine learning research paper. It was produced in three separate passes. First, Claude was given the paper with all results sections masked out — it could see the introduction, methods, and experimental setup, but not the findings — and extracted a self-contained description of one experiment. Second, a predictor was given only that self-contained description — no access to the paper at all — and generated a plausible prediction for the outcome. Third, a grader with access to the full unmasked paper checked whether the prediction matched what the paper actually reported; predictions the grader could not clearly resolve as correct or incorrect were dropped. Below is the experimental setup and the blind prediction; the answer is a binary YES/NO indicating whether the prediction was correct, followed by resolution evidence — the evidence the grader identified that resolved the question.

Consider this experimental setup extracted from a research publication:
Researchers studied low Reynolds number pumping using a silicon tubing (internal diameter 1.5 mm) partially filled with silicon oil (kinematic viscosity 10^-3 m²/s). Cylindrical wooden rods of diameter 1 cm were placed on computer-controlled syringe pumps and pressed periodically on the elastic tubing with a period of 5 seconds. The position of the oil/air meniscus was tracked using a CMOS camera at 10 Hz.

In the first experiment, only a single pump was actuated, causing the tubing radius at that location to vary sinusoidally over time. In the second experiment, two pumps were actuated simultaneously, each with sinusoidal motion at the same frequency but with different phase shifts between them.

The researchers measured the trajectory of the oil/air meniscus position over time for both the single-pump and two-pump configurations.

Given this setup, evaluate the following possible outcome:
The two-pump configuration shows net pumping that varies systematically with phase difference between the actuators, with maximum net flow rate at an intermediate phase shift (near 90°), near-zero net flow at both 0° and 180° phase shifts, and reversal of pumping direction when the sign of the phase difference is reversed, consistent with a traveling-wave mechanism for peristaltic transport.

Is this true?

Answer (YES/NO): YES